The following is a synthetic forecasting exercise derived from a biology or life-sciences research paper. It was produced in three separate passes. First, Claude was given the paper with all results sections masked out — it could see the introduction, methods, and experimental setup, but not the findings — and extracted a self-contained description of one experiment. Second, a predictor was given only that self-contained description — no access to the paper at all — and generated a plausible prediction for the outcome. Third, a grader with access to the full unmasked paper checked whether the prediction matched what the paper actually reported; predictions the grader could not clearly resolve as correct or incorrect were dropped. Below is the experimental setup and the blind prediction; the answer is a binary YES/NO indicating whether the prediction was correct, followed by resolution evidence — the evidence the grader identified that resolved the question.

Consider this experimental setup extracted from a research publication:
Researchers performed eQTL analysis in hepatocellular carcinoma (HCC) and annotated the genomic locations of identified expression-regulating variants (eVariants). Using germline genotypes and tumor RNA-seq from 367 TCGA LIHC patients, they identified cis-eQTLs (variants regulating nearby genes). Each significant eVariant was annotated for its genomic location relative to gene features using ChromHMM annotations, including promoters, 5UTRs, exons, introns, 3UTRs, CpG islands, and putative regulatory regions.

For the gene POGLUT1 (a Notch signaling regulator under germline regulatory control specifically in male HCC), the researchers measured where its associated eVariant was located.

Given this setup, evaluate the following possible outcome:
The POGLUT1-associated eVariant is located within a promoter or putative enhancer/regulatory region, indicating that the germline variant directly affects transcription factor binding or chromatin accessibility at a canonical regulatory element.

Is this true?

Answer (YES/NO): YES